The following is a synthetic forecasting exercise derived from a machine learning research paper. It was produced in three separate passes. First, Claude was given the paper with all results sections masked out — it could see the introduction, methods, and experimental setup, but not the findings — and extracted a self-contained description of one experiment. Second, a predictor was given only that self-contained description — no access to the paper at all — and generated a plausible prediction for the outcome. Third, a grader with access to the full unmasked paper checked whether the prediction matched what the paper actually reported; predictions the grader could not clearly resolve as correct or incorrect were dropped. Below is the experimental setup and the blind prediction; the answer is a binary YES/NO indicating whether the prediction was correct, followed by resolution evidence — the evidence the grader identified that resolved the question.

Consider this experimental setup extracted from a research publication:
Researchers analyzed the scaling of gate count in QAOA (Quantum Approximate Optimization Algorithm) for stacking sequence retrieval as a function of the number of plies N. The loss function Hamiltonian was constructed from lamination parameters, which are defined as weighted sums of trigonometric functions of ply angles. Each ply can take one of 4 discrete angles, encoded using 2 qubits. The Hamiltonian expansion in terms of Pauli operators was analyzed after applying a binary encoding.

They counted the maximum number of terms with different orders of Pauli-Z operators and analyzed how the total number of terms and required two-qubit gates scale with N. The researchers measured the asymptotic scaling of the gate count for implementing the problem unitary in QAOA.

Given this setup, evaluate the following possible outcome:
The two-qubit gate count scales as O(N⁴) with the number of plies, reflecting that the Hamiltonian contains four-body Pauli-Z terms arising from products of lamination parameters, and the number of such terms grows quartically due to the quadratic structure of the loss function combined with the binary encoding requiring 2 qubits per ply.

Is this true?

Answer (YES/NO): NO